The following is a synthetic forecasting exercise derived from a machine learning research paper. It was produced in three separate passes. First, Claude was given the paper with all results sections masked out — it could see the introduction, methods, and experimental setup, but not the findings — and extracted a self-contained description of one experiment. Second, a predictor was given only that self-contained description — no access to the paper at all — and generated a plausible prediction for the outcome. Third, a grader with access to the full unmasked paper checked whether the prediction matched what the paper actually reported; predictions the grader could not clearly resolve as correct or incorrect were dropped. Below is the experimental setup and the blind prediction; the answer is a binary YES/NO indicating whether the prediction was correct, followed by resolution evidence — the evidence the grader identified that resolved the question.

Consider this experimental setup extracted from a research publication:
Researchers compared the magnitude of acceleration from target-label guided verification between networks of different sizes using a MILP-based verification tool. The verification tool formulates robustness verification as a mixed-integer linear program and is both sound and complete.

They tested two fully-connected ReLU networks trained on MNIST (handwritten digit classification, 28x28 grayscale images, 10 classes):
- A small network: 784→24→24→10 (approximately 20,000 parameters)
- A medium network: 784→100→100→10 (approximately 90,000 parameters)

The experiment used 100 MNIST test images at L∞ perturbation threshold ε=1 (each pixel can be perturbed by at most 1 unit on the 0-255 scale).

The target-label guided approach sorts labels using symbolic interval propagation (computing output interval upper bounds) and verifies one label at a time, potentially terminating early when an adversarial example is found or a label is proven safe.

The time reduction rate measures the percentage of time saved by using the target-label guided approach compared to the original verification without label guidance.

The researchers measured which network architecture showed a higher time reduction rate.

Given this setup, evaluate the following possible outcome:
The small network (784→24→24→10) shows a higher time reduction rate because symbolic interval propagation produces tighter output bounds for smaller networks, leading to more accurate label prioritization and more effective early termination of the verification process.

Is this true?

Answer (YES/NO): YES